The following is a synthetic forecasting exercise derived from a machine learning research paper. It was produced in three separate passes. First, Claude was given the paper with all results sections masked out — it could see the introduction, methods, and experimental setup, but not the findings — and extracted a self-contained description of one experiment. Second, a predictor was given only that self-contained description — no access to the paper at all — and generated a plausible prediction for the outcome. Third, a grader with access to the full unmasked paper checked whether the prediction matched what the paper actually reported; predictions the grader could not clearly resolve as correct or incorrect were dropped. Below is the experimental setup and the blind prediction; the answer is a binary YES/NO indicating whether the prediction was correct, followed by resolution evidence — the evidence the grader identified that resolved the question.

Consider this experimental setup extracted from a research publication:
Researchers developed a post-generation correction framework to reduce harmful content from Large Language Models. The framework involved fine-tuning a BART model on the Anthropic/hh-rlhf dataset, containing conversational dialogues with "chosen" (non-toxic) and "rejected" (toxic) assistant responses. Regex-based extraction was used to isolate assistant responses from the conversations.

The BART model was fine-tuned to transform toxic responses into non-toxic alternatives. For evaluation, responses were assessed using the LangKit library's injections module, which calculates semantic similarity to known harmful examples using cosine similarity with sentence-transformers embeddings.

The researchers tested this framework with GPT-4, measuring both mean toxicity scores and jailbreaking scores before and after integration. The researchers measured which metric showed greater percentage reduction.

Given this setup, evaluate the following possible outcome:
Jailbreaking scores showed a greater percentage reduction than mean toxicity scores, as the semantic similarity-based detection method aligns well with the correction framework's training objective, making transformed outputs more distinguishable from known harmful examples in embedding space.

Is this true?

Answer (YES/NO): YES